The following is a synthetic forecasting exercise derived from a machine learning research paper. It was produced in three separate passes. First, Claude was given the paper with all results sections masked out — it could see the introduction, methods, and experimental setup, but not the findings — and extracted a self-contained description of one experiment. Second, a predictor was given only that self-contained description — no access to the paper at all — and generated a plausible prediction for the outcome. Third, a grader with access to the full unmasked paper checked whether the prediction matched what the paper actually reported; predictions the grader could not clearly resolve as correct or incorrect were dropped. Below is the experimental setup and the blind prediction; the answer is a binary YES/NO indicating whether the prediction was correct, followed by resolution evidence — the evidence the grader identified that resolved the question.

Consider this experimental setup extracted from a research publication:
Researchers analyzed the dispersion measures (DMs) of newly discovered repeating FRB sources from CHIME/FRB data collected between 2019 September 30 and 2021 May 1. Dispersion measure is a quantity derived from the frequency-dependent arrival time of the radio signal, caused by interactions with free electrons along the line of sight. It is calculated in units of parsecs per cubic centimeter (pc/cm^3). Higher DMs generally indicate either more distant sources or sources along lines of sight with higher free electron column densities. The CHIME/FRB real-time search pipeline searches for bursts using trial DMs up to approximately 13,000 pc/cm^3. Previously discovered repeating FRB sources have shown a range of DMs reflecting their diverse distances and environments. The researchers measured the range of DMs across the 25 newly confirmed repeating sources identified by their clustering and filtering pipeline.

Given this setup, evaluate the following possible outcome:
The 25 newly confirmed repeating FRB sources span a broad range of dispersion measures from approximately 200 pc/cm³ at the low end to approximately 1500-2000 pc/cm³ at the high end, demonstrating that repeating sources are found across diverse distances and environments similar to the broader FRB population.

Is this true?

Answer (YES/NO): NO